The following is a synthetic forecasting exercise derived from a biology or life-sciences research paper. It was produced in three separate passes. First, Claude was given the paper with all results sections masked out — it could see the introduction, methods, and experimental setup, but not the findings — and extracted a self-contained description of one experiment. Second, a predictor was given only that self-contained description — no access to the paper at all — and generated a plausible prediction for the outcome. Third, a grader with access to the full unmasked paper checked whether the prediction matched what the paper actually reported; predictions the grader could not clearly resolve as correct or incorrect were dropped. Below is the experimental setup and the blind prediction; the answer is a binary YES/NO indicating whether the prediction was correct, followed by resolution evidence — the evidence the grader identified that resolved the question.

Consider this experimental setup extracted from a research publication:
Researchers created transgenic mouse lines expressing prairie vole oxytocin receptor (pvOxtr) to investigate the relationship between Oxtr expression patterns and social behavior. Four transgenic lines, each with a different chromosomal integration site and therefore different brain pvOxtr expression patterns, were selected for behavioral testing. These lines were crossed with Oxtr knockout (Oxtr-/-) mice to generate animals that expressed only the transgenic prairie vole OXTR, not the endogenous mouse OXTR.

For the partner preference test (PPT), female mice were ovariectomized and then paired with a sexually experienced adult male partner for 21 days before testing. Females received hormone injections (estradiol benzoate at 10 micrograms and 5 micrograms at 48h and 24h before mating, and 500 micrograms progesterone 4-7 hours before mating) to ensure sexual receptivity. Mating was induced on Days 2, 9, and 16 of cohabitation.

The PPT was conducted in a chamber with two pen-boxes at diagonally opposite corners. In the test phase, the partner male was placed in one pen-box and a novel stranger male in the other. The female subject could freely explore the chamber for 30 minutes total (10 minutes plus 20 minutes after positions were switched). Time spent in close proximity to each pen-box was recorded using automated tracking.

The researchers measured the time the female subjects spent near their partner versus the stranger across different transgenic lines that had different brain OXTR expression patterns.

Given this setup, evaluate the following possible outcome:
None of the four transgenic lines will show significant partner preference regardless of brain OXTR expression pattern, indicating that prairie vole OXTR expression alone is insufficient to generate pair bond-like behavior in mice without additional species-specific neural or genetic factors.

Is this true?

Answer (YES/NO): NO